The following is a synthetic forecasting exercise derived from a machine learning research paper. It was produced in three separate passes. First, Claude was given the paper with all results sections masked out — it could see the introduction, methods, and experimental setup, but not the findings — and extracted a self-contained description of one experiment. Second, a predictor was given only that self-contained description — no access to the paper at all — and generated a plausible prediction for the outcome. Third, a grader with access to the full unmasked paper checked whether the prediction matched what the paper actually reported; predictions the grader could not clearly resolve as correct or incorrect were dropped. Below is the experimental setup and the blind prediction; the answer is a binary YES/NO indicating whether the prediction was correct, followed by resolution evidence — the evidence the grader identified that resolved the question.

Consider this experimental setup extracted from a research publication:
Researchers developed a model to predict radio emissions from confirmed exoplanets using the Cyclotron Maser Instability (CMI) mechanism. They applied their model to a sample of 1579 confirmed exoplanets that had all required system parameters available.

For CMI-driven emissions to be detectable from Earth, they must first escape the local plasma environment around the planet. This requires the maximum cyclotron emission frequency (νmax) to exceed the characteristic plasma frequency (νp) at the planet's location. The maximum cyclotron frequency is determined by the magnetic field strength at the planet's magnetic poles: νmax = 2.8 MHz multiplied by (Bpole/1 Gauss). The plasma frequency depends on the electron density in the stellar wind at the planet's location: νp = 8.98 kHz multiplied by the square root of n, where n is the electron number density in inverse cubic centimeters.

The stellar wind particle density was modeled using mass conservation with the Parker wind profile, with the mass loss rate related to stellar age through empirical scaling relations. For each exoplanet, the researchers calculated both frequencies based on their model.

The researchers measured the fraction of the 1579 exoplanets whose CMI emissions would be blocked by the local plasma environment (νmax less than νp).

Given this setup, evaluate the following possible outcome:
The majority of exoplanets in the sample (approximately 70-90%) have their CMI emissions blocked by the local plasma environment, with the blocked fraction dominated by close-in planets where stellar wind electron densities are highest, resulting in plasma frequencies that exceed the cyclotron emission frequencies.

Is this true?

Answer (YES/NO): NO